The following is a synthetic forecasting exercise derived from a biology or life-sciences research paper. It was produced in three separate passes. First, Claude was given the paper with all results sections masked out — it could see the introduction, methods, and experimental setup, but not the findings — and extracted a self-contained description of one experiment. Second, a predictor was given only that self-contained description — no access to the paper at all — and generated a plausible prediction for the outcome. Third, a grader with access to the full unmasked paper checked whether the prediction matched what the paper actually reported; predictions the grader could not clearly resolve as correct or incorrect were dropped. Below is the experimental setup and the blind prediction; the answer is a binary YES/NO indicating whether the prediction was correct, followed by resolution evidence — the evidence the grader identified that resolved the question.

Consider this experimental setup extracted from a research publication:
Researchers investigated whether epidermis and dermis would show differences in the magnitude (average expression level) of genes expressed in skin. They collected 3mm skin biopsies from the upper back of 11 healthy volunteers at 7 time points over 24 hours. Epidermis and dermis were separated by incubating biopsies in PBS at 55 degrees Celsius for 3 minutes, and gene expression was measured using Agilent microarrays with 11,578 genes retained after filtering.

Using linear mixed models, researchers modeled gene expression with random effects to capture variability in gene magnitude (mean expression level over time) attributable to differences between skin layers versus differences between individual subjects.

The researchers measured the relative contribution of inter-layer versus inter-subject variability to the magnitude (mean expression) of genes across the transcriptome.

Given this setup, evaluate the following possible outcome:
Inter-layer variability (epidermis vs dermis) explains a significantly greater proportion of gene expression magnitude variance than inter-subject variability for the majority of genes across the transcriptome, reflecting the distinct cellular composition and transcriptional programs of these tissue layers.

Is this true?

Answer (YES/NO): YES